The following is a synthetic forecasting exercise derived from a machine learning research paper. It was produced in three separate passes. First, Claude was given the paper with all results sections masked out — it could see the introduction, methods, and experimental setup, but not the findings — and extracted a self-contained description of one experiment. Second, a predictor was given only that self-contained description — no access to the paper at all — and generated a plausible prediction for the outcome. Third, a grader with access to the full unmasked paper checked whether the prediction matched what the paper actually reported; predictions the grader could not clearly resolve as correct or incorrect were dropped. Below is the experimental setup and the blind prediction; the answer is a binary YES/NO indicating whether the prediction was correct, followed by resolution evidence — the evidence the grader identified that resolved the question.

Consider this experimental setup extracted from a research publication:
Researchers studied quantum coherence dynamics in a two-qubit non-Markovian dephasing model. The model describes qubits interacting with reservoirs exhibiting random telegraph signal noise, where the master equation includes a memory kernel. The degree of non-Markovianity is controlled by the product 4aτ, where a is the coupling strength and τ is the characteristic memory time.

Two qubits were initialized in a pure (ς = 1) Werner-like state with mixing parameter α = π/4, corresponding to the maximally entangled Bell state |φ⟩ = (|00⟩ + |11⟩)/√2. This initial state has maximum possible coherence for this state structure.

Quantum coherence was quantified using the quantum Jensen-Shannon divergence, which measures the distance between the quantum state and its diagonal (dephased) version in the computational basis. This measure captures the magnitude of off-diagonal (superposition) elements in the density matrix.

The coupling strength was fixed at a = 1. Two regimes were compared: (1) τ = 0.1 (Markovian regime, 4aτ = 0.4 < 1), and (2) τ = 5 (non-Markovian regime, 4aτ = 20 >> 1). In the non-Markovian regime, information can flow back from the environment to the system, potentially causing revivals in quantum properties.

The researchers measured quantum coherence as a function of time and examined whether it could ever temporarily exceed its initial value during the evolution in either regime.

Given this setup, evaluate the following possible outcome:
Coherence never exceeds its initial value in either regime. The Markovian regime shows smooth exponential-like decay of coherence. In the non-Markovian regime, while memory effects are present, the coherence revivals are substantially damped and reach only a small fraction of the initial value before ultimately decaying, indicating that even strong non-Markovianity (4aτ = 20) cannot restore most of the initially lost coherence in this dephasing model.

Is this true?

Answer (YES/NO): NO